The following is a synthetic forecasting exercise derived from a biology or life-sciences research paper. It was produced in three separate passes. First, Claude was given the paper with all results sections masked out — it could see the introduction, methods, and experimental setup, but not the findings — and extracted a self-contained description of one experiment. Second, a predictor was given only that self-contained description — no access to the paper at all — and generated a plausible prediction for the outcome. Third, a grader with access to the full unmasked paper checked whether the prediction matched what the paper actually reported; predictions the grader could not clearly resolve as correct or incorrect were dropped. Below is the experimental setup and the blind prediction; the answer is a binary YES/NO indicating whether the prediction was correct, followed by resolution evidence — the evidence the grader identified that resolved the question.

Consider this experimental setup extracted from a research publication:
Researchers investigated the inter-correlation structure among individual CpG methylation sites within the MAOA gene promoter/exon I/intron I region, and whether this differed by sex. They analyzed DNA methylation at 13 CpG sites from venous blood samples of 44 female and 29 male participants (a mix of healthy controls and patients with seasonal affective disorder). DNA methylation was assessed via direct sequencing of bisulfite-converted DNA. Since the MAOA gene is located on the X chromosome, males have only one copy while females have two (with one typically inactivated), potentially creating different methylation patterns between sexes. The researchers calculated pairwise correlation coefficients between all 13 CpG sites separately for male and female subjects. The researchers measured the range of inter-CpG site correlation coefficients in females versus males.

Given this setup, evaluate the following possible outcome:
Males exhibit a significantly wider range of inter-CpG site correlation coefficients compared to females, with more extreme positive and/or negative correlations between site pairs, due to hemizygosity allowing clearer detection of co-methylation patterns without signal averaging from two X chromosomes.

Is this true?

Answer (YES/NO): NO